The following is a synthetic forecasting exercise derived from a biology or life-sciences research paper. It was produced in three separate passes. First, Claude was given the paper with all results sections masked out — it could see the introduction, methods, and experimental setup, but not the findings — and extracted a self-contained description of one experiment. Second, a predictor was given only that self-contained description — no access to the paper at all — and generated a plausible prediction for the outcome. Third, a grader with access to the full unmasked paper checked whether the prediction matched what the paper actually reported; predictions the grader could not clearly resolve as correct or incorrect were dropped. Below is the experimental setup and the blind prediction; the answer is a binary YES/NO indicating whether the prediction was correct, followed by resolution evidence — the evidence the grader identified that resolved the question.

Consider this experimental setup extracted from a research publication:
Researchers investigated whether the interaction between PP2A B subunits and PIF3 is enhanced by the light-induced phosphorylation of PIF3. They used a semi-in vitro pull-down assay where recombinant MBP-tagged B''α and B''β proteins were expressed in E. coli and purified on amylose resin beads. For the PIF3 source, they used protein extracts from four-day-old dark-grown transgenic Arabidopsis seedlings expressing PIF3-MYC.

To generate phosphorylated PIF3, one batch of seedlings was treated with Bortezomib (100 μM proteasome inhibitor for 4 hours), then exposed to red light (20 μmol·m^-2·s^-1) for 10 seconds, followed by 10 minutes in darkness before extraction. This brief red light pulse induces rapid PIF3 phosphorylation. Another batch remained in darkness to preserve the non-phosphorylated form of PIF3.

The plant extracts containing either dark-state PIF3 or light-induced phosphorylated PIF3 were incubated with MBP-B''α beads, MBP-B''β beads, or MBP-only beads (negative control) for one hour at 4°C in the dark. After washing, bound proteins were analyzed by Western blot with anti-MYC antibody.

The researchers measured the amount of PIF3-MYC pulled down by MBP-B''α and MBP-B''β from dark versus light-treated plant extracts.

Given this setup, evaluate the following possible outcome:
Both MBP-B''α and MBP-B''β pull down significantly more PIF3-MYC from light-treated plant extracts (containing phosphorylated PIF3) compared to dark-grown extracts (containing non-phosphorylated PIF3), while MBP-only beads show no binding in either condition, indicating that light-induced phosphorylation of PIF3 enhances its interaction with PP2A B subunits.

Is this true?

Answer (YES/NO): NO